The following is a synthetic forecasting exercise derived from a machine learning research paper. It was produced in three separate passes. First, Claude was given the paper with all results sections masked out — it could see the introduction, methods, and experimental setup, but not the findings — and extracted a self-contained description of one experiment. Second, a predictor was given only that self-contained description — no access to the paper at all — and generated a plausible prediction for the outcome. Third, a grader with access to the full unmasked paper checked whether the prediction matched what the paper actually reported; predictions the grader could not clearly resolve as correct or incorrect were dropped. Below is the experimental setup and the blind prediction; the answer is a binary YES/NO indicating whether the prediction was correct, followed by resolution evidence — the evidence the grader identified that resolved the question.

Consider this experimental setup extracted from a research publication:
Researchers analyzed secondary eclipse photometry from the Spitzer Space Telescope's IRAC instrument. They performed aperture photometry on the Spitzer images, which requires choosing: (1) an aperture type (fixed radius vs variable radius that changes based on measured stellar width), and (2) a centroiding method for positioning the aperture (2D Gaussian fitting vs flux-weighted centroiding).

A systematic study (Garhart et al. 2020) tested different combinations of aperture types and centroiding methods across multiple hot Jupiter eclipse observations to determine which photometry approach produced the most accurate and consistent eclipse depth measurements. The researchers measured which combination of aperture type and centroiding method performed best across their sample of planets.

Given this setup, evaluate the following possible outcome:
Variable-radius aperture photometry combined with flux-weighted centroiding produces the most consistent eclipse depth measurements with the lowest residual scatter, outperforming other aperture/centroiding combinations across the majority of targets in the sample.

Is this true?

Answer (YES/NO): NO